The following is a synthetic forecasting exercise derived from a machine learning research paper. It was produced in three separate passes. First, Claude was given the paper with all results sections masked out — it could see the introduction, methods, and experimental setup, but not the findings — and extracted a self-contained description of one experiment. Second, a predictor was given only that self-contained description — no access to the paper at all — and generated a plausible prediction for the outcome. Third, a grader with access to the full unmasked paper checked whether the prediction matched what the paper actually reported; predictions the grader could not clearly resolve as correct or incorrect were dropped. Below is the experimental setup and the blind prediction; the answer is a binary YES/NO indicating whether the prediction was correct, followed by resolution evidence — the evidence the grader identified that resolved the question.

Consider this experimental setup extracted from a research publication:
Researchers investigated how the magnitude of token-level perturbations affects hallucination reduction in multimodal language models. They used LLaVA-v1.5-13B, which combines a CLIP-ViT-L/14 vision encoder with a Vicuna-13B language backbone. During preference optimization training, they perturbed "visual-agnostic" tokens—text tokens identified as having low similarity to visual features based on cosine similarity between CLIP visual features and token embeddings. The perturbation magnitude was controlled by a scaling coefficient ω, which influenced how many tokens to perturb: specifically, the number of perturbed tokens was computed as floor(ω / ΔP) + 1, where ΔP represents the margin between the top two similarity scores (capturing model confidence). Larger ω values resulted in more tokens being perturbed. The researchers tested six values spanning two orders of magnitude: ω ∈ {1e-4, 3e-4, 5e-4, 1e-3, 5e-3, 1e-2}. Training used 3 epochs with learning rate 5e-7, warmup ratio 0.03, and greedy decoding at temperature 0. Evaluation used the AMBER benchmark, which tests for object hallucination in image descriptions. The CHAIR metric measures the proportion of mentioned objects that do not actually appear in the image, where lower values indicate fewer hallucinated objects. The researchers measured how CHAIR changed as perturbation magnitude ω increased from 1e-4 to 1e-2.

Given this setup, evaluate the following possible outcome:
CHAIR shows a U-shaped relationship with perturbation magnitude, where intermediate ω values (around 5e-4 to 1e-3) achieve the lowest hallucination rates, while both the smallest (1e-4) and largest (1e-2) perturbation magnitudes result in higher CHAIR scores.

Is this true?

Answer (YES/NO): YES